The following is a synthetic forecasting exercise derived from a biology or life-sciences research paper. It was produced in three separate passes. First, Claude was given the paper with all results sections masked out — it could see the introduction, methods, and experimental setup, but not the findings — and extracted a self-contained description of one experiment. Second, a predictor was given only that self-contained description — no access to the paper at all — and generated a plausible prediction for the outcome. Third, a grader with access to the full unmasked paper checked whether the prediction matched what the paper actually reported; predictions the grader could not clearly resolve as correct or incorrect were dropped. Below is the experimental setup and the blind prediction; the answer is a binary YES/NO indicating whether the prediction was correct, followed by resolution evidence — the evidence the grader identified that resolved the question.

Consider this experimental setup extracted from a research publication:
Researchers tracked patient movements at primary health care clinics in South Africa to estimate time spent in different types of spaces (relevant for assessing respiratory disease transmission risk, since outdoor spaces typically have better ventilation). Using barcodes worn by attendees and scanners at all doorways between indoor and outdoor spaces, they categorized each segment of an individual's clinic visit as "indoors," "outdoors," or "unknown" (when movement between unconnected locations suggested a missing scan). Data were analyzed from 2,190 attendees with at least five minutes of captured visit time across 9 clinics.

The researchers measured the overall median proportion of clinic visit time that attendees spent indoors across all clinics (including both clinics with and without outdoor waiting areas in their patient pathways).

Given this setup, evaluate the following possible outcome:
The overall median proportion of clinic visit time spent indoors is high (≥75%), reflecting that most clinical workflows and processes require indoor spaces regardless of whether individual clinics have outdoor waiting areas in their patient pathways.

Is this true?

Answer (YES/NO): YES